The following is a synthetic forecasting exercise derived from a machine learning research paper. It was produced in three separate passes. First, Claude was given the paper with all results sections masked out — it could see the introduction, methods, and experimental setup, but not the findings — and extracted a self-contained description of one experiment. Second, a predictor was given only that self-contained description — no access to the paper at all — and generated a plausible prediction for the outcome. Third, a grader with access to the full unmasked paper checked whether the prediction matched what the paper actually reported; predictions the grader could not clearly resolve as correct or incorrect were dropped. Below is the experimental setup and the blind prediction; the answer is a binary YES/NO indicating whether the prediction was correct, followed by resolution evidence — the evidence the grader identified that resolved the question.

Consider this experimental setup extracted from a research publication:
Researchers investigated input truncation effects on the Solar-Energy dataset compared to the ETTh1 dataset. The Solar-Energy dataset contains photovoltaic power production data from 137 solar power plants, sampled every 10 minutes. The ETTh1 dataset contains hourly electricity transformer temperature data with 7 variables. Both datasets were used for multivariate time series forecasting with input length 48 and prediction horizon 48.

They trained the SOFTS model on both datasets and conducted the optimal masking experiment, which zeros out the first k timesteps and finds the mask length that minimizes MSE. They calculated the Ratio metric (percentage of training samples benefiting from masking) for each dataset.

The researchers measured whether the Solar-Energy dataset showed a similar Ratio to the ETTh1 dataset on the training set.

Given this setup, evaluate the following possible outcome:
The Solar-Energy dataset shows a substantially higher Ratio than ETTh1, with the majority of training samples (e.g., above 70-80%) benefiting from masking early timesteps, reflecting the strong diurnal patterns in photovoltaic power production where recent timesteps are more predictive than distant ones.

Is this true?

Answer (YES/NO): NO